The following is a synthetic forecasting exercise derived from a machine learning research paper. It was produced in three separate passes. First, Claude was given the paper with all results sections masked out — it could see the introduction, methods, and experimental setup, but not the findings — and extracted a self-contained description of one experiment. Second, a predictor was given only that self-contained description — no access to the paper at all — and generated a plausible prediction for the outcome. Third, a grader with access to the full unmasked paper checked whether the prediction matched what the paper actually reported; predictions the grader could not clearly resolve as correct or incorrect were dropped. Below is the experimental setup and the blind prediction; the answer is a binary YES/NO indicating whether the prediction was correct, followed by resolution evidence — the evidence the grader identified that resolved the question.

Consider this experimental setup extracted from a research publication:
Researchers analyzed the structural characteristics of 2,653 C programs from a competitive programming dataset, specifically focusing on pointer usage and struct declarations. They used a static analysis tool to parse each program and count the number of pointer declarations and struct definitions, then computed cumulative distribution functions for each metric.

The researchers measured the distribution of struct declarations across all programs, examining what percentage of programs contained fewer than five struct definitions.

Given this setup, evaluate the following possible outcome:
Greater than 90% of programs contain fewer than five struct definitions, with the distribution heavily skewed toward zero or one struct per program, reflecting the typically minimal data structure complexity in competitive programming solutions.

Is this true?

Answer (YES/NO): NO